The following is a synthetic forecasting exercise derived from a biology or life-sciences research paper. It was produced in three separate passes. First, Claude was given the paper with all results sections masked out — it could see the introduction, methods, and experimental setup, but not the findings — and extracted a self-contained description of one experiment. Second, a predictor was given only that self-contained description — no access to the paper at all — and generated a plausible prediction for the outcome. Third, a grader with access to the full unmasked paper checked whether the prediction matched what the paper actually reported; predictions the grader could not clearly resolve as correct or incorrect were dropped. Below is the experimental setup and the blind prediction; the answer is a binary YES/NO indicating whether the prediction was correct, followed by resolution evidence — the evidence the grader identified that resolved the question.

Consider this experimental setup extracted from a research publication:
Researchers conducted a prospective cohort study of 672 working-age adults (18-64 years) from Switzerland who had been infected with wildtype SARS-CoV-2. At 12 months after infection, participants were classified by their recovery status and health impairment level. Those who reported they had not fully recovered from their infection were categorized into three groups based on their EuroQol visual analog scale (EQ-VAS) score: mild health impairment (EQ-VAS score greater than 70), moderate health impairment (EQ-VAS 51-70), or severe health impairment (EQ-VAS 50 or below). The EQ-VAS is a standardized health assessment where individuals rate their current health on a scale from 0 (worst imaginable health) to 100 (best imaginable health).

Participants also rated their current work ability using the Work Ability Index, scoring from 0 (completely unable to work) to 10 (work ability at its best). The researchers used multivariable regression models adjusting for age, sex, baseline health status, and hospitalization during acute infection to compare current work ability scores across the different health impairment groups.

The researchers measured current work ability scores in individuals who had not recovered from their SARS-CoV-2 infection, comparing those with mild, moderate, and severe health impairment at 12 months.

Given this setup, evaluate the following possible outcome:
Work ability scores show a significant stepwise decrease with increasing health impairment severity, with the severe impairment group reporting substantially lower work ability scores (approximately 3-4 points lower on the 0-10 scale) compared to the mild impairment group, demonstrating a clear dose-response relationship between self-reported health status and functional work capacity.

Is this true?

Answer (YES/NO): NO